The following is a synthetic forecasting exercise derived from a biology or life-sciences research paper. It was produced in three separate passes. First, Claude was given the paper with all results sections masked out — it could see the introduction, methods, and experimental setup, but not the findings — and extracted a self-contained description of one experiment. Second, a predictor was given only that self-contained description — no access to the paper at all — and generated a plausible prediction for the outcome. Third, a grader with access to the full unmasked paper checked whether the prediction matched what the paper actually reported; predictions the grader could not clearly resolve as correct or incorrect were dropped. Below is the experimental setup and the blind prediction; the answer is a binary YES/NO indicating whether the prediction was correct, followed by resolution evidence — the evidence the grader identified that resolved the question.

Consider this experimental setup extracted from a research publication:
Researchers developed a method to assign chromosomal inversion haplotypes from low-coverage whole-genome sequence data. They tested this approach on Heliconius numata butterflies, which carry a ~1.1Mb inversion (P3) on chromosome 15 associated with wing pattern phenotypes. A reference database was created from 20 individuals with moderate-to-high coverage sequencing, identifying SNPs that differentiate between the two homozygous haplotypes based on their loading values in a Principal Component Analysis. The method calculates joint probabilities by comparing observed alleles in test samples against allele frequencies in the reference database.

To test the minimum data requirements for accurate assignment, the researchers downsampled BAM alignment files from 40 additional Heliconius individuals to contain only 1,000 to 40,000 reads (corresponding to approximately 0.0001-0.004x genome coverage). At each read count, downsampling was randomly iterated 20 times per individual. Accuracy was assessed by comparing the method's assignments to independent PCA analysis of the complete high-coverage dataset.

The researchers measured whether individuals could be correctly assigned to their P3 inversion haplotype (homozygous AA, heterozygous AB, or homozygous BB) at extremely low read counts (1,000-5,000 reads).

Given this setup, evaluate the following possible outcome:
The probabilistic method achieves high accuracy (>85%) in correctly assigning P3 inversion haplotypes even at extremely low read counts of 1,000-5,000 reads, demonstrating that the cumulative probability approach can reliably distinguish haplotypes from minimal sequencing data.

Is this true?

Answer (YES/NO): NO